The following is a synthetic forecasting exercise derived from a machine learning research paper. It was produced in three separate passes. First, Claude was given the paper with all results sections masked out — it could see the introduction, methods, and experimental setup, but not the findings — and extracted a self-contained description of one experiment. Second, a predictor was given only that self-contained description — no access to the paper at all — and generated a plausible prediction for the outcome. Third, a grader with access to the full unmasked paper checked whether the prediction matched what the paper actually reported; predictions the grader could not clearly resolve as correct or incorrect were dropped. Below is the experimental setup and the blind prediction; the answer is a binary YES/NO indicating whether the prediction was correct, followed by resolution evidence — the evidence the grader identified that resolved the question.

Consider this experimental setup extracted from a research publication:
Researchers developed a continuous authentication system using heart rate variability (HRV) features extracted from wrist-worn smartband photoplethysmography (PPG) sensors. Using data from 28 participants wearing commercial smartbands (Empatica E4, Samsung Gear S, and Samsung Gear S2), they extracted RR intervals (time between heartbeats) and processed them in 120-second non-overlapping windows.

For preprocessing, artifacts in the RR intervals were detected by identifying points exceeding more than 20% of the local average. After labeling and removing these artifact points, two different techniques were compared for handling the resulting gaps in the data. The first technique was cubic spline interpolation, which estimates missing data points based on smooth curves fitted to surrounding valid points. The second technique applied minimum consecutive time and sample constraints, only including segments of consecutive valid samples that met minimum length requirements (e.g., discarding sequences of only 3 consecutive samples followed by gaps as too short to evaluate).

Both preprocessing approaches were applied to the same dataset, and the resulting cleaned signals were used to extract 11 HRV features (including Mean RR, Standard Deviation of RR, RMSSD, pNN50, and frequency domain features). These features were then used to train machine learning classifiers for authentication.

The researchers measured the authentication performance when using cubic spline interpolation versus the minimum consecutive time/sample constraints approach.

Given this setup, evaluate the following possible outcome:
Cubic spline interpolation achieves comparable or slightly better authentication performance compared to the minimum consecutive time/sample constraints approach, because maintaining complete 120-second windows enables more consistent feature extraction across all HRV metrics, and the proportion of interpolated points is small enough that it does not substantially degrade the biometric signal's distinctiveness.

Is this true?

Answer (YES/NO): YES